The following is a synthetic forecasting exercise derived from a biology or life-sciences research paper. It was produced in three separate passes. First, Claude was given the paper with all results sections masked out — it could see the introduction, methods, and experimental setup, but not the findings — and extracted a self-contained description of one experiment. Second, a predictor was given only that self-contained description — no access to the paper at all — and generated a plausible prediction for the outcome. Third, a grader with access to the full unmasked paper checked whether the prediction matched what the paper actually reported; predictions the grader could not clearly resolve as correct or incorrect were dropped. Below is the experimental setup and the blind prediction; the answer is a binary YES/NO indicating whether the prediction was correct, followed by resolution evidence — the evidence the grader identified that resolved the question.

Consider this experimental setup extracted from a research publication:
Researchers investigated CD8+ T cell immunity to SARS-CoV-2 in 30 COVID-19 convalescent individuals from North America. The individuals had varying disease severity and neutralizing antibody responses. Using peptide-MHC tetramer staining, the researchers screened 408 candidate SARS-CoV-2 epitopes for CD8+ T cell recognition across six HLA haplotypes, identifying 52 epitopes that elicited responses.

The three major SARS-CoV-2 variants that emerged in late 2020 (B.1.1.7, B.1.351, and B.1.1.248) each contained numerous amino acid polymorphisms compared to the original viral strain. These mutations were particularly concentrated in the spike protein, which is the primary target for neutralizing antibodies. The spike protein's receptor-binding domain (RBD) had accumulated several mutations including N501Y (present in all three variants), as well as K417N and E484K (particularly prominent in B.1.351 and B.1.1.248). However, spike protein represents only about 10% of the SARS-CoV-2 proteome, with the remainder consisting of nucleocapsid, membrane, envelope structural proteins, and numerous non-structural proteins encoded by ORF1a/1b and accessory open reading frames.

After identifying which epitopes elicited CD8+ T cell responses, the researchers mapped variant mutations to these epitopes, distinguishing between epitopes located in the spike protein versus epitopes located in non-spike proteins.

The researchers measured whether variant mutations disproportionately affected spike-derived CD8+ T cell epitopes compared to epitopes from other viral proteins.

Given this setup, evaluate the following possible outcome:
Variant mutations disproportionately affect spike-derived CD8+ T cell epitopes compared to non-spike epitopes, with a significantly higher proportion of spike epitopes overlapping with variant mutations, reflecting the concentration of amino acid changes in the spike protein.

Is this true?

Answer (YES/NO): NO